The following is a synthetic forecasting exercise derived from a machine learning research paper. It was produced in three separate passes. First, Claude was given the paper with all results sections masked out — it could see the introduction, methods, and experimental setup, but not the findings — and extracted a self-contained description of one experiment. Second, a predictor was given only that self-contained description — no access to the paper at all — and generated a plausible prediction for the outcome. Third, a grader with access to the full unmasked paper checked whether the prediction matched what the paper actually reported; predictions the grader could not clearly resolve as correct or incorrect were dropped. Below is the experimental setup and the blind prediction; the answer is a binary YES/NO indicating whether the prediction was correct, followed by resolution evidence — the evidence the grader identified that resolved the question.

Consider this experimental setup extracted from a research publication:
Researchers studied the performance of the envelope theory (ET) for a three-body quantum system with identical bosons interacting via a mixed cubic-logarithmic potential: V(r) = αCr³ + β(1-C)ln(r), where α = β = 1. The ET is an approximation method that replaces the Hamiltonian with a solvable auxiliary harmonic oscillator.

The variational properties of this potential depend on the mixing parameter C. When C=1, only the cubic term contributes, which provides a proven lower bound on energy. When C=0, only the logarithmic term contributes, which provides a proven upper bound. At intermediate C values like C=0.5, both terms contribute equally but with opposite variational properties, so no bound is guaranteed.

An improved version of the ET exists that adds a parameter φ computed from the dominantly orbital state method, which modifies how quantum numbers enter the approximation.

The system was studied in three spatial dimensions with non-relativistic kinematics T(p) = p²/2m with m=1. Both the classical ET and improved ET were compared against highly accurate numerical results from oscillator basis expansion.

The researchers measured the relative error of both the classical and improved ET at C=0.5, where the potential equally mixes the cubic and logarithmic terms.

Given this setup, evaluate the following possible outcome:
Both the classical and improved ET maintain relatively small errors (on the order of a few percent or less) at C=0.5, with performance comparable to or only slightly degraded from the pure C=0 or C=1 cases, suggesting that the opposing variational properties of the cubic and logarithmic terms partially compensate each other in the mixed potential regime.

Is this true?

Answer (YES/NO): NO